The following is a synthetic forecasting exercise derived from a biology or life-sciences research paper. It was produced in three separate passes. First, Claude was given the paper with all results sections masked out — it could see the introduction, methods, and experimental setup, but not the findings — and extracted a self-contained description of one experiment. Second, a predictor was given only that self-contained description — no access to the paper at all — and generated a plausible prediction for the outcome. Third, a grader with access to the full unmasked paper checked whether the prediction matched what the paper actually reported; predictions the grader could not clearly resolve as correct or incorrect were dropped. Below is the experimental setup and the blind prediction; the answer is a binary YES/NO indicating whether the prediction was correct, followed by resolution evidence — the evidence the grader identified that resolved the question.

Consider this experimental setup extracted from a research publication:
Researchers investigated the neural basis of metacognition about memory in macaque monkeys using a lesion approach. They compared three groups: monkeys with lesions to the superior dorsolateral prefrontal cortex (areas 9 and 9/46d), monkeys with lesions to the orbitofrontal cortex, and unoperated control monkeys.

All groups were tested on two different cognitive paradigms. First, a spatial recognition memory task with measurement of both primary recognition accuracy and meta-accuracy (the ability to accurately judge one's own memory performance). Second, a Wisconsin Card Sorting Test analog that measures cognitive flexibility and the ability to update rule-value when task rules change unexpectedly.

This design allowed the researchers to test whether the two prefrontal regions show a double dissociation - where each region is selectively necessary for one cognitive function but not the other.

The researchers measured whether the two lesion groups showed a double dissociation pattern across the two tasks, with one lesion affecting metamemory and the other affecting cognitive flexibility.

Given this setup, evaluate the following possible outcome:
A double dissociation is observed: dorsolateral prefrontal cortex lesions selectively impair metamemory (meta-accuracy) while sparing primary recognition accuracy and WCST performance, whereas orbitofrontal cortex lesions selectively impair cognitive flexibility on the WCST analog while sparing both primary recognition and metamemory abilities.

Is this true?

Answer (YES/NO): YES